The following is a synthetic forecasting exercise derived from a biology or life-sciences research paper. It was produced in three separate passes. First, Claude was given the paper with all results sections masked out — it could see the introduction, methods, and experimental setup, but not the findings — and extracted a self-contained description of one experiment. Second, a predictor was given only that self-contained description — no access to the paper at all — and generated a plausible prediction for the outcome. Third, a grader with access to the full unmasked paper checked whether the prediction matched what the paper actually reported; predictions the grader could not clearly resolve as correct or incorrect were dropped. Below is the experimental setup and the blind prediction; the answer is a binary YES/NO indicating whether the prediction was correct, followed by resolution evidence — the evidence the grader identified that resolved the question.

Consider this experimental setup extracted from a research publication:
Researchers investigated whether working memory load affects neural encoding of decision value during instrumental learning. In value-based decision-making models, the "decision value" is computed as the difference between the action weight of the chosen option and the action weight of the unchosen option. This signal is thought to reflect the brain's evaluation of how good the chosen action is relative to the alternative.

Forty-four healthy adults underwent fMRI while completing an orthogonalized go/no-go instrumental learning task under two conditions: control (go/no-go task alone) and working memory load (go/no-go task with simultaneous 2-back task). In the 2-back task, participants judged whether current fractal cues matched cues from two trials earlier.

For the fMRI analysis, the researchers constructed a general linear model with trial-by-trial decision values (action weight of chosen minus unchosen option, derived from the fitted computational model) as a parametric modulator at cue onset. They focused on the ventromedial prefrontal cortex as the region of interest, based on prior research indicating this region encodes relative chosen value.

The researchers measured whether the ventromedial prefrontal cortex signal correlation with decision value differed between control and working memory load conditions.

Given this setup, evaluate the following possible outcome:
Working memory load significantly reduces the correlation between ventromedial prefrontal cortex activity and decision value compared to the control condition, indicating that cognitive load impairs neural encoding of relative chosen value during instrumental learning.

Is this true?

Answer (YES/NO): NO